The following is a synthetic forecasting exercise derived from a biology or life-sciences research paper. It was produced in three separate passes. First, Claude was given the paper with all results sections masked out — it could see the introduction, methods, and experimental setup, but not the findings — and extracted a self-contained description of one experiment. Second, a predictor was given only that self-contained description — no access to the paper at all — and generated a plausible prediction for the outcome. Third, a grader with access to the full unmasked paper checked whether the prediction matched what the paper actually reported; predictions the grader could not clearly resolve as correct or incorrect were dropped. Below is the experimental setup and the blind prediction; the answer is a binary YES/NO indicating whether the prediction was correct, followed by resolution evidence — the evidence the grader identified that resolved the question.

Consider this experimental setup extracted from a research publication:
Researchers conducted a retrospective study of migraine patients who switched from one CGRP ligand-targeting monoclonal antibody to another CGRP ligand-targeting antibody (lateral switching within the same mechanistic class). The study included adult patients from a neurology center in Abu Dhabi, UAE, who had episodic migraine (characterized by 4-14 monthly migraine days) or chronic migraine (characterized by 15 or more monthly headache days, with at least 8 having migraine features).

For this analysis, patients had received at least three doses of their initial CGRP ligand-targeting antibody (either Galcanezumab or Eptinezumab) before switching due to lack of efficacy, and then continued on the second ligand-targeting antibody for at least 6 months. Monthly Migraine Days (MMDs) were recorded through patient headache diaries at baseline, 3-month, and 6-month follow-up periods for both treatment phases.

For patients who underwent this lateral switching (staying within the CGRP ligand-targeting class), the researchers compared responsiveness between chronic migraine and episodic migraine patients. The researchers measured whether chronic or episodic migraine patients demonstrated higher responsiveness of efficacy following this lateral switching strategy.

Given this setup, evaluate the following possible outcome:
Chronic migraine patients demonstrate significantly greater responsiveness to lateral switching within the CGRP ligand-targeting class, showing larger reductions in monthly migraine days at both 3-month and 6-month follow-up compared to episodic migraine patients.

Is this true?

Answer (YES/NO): NO